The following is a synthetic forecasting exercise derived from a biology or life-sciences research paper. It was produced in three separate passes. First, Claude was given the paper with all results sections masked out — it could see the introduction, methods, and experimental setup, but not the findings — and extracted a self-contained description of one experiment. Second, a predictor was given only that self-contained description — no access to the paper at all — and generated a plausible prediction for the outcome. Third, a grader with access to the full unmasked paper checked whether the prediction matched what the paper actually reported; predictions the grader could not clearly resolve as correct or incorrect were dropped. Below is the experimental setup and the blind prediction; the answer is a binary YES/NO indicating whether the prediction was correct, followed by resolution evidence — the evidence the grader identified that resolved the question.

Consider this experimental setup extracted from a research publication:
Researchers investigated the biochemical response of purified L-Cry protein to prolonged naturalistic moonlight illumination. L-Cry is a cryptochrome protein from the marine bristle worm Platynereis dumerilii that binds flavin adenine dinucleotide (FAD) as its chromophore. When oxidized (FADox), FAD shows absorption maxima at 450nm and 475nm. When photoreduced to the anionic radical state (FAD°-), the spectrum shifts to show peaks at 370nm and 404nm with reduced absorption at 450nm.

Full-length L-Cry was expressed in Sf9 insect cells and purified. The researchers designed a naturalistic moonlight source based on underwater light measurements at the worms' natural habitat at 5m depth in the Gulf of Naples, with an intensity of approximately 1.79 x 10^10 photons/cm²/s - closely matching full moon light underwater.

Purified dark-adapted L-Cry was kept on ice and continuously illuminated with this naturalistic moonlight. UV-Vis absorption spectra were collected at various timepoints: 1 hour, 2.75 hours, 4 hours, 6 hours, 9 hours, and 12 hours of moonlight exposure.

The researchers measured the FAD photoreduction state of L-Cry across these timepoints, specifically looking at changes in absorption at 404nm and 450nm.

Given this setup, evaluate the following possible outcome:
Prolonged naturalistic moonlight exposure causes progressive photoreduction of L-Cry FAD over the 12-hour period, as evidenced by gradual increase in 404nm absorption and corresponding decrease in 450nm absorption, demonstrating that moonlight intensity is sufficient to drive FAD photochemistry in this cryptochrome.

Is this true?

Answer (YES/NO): NO